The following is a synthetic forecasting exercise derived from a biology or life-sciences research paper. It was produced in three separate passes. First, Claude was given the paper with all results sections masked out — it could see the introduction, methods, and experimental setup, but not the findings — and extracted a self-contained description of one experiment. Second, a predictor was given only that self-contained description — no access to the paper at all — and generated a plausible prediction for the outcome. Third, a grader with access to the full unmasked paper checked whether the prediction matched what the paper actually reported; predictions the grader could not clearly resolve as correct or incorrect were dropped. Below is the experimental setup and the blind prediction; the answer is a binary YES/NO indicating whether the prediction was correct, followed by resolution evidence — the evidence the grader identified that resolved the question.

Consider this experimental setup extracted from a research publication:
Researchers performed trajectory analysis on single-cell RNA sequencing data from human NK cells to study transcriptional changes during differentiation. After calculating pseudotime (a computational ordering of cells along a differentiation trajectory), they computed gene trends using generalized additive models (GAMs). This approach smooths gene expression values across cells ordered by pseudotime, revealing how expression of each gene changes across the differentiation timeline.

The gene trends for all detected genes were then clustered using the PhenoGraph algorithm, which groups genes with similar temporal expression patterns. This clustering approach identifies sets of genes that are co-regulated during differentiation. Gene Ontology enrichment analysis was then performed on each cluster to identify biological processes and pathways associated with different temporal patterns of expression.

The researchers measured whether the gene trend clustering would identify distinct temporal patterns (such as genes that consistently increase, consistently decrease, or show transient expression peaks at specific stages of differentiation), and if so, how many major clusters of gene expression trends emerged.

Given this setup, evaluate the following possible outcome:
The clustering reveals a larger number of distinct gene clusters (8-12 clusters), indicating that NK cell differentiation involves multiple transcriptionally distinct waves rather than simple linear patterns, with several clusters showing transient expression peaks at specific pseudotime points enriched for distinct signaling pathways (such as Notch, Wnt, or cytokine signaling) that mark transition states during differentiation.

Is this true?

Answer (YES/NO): NO